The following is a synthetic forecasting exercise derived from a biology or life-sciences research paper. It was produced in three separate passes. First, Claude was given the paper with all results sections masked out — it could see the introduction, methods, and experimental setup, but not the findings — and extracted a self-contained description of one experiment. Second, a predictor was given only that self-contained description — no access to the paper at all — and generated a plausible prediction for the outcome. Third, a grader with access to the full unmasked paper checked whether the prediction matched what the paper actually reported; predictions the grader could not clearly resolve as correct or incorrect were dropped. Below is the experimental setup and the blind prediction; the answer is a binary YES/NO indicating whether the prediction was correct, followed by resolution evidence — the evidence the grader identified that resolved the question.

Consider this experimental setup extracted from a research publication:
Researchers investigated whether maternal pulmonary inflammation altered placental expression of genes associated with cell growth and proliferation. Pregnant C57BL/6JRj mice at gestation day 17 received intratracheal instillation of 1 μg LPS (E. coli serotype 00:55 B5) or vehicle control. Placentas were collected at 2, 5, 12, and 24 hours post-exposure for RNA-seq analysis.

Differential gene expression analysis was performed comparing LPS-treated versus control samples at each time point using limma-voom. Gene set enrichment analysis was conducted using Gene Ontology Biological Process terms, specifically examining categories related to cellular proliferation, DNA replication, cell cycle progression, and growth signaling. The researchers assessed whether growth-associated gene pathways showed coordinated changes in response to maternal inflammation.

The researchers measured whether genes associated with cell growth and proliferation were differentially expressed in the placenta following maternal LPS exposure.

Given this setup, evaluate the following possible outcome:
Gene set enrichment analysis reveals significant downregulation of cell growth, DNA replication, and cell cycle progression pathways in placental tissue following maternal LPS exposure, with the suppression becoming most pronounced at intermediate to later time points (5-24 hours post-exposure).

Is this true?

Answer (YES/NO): NO